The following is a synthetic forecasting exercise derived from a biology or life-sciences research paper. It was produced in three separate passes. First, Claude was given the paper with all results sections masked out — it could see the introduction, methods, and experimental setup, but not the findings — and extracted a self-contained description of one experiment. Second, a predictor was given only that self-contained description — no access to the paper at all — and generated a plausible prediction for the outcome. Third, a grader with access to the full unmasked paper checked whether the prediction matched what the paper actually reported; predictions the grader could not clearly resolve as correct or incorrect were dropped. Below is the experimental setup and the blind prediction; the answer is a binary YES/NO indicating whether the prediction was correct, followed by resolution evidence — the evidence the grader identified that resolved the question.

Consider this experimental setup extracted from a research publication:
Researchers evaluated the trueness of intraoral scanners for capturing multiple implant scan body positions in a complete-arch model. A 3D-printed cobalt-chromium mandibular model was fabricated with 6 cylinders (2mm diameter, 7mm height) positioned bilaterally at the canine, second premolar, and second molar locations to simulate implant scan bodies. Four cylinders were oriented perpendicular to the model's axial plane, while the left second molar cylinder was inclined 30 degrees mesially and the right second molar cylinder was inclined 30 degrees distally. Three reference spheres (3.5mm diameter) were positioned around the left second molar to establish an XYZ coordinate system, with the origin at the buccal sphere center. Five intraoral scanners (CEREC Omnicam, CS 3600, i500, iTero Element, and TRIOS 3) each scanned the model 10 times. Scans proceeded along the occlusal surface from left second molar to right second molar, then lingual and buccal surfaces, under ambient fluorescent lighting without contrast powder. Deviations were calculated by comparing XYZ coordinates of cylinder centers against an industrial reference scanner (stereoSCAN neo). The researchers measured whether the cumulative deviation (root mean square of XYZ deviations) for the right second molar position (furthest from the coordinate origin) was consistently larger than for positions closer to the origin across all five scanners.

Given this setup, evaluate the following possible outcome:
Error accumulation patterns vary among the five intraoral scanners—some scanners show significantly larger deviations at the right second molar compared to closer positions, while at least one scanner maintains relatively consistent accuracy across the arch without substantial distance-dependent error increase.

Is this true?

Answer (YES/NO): NO